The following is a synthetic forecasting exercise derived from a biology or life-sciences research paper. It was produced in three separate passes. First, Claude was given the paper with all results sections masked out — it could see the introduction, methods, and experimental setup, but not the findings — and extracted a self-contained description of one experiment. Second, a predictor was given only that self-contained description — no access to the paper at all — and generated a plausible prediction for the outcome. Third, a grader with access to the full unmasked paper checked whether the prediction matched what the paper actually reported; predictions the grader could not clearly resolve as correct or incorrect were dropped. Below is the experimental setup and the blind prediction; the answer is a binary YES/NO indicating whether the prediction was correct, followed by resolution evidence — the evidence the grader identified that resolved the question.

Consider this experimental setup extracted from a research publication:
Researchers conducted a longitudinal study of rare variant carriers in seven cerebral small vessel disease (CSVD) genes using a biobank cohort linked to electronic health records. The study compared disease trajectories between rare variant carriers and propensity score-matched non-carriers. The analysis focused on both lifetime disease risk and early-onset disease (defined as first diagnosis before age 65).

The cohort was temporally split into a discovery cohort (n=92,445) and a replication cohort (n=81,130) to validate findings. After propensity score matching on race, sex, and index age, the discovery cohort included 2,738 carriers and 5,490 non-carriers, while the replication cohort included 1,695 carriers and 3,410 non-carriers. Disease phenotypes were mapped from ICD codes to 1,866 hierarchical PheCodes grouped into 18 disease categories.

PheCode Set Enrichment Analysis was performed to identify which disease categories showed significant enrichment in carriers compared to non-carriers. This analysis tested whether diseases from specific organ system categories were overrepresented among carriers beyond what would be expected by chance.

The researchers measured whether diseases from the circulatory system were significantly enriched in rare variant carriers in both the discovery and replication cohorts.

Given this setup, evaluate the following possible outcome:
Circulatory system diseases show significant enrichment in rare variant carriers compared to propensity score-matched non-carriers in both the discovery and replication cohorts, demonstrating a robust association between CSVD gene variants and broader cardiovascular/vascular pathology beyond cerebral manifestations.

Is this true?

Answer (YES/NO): YES